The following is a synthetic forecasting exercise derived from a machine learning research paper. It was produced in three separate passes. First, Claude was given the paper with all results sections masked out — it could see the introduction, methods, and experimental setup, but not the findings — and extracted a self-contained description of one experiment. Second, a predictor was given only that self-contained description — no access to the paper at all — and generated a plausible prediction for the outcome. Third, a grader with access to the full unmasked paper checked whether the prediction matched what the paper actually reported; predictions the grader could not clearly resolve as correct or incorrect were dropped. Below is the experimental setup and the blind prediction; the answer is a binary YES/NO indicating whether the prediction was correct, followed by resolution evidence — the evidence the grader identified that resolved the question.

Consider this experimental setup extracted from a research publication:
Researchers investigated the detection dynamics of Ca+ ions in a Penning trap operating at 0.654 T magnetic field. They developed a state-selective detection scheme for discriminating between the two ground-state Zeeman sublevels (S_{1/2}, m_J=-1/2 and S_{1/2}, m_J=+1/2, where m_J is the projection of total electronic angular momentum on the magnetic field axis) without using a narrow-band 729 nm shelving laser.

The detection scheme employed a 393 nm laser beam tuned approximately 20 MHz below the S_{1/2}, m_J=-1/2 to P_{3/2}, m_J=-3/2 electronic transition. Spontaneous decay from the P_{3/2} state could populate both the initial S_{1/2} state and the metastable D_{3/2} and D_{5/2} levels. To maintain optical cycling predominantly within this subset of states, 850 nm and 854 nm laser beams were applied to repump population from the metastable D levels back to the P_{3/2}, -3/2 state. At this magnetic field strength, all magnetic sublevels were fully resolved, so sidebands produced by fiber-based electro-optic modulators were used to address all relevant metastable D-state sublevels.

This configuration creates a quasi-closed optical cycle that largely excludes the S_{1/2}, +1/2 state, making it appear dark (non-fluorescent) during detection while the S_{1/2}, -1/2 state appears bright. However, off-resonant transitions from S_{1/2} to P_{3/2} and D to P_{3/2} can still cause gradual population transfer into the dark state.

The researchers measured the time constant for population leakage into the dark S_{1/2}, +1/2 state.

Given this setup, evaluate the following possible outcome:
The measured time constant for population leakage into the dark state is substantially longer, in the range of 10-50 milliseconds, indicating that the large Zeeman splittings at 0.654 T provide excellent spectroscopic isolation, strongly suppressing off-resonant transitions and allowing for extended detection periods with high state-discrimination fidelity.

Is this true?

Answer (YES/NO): YES